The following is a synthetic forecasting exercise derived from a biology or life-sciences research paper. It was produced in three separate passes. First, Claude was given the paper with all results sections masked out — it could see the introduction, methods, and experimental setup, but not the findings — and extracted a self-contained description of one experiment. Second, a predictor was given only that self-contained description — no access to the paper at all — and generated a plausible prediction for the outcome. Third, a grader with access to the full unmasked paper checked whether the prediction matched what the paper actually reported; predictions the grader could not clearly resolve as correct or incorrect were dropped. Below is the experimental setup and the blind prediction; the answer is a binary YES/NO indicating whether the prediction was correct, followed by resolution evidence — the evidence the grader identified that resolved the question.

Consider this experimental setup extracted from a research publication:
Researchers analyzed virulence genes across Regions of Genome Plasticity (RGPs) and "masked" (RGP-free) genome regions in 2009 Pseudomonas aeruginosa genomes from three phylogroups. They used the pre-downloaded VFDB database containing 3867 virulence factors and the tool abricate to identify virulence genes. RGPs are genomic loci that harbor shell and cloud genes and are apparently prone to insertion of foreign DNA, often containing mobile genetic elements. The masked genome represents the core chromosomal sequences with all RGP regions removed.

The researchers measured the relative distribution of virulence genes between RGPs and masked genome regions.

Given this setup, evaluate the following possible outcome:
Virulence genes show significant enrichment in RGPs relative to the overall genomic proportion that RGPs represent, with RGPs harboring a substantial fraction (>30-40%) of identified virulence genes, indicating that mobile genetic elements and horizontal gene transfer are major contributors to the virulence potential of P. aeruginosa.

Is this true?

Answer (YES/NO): NO